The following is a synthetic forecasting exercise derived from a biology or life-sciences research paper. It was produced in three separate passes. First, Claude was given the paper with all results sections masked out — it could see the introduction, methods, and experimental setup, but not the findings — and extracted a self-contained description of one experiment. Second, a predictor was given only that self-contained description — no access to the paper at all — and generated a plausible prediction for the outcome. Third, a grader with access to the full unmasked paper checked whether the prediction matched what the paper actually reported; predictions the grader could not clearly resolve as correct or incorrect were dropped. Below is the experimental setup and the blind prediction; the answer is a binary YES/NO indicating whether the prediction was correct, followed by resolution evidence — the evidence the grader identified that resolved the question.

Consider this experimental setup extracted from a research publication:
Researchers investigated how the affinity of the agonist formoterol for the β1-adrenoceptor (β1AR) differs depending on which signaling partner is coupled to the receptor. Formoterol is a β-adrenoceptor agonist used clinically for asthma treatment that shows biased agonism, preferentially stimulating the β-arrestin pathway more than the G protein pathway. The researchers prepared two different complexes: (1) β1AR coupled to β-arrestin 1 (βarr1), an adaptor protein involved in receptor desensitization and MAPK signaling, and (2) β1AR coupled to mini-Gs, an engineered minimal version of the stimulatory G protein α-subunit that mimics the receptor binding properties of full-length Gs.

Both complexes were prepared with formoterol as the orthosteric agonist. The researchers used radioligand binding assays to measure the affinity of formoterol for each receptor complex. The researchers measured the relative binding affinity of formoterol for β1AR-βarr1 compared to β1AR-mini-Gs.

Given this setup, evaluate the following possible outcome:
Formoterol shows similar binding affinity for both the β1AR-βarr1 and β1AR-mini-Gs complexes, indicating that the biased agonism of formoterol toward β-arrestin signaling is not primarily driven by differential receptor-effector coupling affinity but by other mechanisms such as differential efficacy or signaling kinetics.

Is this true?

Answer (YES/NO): NO